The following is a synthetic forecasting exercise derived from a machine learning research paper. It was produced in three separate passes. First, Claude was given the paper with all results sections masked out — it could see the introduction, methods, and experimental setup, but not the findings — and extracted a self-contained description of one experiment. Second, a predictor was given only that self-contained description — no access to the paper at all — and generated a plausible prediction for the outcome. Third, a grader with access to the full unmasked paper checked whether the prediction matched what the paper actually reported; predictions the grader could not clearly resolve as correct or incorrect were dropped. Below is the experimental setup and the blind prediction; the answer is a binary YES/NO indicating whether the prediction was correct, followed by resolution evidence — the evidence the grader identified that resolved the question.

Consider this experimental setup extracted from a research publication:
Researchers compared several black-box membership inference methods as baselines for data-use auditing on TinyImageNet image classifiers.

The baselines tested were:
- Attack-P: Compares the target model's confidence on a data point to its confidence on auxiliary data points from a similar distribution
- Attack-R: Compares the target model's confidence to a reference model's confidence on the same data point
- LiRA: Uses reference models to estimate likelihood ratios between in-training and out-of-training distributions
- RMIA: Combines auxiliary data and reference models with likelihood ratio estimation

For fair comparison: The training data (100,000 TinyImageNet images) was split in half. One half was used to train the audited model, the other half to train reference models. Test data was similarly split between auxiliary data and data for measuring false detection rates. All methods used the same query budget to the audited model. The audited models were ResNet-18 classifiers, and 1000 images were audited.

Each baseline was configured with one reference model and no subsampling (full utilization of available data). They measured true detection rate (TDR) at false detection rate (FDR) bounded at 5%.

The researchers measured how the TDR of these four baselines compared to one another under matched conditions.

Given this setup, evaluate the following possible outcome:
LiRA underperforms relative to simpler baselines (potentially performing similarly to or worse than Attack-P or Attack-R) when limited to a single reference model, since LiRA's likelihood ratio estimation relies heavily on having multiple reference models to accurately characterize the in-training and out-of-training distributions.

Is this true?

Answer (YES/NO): NO